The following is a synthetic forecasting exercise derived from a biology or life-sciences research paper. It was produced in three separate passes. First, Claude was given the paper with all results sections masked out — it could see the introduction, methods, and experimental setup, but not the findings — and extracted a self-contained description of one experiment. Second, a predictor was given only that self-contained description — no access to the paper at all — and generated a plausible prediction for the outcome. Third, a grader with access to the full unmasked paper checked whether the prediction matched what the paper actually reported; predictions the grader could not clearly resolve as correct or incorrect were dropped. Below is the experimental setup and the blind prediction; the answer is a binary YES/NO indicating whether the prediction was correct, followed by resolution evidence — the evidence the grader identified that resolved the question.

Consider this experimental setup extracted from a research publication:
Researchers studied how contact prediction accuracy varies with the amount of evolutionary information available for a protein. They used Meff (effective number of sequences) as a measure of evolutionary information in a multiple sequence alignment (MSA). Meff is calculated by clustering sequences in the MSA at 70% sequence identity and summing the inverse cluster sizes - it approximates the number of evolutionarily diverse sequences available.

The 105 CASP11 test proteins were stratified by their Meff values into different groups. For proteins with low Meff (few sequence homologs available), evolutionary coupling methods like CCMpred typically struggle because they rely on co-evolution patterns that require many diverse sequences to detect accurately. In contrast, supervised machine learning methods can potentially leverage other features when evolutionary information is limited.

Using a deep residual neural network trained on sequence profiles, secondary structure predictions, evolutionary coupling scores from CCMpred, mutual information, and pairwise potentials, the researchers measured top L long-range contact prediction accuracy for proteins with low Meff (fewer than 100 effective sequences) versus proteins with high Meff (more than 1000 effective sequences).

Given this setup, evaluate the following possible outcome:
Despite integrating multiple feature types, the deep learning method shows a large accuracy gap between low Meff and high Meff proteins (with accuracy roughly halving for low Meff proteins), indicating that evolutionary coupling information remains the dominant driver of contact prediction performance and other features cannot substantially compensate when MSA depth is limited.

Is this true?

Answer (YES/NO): NO